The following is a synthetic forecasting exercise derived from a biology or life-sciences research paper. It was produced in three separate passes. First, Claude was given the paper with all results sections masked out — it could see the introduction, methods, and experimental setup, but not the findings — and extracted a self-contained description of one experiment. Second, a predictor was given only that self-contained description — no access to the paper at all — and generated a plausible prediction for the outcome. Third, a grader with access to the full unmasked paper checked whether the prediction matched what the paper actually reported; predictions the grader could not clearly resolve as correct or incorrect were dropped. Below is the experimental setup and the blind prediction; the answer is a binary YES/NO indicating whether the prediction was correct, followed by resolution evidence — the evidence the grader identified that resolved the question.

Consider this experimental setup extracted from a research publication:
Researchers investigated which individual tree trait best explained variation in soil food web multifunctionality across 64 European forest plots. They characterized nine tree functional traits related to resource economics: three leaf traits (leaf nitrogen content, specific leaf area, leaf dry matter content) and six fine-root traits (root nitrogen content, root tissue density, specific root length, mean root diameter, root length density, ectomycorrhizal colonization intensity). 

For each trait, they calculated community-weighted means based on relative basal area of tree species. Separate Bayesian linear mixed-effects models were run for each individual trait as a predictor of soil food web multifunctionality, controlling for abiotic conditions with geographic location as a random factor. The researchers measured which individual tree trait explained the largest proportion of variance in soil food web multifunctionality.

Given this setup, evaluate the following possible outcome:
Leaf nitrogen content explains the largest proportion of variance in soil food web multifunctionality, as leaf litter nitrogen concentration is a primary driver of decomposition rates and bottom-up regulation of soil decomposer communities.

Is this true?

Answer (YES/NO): NO